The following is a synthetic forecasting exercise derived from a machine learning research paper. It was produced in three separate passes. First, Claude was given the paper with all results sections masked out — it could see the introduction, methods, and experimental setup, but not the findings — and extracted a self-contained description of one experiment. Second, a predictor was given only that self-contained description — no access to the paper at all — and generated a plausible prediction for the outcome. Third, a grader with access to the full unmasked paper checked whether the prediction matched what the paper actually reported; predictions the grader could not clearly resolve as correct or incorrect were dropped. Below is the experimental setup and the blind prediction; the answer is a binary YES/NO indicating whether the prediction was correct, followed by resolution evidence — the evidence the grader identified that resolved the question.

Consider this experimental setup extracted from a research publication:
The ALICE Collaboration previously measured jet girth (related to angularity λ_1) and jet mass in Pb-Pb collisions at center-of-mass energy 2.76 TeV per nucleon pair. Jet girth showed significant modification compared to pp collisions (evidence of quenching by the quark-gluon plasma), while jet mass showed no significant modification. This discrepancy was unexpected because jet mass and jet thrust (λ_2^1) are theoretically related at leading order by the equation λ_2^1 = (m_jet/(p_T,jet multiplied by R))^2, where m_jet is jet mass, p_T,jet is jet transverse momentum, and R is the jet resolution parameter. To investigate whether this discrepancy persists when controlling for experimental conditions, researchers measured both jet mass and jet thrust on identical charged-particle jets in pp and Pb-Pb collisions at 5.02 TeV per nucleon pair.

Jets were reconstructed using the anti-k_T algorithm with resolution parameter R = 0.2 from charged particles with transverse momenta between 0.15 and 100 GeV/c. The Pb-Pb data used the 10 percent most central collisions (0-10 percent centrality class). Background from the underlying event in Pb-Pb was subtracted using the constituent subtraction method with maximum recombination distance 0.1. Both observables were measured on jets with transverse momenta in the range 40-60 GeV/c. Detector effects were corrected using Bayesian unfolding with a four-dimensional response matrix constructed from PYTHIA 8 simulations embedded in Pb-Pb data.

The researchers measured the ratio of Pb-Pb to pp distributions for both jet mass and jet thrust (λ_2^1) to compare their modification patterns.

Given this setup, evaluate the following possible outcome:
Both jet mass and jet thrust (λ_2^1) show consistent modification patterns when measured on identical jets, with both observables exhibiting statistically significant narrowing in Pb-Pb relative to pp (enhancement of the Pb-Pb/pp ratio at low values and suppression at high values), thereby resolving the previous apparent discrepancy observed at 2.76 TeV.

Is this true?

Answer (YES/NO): NO